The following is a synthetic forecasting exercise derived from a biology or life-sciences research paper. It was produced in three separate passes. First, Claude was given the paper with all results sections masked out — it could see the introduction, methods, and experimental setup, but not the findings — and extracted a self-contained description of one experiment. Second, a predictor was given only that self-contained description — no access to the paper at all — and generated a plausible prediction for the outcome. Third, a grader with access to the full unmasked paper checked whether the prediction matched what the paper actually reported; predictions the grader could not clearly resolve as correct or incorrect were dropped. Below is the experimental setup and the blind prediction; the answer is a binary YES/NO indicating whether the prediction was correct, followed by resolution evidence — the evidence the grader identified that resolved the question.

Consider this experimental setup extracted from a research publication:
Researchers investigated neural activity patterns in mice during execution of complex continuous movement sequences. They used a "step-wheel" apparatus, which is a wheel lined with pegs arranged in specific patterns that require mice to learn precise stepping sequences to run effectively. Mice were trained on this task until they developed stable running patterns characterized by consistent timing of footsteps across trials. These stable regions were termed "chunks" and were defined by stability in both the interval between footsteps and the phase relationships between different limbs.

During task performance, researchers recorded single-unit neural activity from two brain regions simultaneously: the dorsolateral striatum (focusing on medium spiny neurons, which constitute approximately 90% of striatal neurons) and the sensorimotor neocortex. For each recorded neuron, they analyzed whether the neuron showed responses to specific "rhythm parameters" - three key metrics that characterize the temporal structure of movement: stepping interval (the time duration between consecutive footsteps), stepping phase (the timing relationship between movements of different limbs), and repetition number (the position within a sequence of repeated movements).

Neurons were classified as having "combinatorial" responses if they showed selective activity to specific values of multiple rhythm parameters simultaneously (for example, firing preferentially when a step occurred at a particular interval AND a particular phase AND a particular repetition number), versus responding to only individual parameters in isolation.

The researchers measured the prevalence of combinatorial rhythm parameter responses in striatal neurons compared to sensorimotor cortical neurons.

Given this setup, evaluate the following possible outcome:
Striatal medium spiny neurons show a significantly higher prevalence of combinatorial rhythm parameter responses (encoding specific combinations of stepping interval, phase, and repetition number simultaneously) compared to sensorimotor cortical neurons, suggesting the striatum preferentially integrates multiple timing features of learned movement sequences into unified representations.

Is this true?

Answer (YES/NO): YES